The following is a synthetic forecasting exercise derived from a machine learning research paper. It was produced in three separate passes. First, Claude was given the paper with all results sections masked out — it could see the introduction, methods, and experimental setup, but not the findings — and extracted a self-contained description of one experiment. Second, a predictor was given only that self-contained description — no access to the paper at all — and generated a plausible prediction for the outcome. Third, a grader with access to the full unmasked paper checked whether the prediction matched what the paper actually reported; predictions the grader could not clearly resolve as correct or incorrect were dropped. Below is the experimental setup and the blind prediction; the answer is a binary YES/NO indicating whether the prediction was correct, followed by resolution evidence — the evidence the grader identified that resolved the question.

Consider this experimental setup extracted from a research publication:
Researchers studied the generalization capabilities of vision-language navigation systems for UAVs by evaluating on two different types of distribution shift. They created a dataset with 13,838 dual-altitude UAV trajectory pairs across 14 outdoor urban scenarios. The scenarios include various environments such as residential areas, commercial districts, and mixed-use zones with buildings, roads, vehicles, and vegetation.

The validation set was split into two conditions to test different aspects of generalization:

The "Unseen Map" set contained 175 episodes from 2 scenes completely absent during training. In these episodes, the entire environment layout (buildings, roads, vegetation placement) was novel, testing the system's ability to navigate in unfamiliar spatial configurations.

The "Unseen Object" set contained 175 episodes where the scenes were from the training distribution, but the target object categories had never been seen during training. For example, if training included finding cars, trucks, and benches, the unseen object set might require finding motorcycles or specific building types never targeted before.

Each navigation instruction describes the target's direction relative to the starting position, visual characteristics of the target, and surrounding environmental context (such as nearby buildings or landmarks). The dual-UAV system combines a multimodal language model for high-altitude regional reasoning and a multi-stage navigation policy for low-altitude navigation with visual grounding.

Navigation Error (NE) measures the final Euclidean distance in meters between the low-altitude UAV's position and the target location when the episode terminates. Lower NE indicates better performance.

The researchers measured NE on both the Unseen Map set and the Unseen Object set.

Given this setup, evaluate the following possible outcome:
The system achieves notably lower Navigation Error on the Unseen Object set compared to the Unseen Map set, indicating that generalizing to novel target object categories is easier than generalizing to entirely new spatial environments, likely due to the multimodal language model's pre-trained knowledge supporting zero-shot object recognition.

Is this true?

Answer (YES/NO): NO